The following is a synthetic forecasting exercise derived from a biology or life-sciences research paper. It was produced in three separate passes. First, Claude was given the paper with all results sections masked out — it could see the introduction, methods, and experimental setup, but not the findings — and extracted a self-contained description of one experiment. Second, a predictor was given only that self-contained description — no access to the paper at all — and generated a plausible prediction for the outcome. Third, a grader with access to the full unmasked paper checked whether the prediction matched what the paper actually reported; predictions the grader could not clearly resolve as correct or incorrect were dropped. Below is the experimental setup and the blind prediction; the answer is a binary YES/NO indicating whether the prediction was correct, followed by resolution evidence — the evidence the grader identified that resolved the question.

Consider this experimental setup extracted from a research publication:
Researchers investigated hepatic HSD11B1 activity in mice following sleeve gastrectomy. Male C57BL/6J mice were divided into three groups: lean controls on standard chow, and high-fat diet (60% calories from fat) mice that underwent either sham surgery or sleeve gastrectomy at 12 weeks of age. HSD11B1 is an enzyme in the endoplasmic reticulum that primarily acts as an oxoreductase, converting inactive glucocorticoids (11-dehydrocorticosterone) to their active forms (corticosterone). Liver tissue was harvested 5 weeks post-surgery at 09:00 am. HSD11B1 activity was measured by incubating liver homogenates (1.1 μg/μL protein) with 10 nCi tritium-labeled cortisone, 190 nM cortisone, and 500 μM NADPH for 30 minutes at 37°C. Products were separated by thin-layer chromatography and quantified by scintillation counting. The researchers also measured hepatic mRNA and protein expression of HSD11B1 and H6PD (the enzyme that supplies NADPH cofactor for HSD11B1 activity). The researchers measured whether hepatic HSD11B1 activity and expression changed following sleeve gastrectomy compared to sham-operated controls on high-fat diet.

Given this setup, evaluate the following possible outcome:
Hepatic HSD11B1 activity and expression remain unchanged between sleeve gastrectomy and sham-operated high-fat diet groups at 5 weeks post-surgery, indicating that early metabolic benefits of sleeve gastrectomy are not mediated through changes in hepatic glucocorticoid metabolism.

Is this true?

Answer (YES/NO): NO